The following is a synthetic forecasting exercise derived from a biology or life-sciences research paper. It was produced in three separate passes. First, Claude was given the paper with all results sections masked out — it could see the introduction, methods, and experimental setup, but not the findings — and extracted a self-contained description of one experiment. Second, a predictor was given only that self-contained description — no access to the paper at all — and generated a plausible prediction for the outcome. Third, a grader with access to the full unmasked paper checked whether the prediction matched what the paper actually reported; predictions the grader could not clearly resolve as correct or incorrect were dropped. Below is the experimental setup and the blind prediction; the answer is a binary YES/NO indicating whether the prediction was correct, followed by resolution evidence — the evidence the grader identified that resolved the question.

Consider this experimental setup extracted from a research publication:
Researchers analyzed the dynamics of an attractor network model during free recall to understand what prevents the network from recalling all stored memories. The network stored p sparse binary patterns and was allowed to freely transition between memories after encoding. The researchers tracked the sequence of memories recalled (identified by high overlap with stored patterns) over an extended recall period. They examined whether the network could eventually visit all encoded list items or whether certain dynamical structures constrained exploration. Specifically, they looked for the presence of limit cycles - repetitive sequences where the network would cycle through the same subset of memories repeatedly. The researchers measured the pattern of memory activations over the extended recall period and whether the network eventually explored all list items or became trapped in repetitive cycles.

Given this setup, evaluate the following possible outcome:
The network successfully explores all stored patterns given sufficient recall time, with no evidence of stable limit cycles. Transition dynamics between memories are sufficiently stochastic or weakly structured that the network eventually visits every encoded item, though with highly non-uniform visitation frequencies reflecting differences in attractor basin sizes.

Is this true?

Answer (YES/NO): NO